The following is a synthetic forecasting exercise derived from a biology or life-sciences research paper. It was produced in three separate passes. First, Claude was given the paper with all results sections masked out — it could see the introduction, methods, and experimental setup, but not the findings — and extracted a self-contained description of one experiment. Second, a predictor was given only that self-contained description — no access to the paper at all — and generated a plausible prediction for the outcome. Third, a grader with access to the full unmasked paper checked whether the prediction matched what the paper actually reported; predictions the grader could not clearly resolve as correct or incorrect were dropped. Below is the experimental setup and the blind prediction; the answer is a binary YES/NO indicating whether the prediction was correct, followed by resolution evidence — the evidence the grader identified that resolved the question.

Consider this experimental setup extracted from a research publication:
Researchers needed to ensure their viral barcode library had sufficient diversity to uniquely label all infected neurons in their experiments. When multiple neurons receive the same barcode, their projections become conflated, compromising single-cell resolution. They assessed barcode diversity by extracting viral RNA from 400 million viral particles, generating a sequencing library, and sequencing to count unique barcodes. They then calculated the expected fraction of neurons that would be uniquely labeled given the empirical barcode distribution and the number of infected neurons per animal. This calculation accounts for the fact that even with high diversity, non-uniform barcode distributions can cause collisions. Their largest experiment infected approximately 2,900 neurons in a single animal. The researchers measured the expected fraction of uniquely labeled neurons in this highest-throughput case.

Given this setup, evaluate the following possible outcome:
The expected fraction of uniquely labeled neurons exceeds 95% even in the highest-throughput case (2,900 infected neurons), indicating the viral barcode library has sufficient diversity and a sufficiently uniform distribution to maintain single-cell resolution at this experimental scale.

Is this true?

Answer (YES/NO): YES